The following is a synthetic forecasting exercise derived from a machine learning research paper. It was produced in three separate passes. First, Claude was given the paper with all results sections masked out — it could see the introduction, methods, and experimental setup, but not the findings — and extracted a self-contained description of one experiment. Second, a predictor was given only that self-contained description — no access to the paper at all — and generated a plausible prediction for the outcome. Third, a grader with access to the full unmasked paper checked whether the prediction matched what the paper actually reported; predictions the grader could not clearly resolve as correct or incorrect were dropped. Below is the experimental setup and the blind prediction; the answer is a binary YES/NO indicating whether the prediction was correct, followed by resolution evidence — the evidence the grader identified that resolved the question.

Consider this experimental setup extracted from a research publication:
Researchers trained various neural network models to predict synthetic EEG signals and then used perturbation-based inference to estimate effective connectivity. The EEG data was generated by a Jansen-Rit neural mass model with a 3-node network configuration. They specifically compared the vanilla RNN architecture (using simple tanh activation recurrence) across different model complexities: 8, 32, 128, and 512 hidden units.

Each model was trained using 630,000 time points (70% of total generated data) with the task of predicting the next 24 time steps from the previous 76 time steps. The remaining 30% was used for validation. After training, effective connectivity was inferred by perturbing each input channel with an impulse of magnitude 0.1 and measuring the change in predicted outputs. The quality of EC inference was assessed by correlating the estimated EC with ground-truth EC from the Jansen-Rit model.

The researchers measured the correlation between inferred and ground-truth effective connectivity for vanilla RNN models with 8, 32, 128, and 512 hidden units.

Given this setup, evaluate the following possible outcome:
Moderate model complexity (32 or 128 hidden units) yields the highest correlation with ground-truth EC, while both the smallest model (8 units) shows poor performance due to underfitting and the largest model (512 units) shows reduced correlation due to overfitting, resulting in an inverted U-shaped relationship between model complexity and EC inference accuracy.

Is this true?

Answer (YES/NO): NO